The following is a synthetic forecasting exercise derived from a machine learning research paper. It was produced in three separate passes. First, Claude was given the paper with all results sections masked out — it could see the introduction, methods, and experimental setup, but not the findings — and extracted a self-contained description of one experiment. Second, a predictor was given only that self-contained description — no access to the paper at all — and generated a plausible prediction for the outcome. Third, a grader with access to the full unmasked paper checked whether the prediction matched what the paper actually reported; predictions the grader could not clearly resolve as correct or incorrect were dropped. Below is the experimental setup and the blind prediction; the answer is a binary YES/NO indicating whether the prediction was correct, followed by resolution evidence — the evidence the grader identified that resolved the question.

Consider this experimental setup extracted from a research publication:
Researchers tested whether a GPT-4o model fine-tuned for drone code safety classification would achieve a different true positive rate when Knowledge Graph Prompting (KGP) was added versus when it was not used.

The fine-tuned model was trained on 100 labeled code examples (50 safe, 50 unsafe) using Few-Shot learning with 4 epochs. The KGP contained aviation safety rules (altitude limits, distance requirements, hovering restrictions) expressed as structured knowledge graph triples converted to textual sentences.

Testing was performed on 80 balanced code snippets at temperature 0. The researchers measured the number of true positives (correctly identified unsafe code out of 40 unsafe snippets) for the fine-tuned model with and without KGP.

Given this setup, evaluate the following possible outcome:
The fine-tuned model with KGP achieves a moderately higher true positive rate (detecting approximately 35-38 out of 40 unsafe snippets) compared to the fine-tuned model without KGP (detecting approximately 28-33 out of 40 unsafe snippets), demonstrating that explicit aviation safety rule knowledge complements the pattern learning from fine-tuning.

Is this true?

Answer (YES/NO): NO